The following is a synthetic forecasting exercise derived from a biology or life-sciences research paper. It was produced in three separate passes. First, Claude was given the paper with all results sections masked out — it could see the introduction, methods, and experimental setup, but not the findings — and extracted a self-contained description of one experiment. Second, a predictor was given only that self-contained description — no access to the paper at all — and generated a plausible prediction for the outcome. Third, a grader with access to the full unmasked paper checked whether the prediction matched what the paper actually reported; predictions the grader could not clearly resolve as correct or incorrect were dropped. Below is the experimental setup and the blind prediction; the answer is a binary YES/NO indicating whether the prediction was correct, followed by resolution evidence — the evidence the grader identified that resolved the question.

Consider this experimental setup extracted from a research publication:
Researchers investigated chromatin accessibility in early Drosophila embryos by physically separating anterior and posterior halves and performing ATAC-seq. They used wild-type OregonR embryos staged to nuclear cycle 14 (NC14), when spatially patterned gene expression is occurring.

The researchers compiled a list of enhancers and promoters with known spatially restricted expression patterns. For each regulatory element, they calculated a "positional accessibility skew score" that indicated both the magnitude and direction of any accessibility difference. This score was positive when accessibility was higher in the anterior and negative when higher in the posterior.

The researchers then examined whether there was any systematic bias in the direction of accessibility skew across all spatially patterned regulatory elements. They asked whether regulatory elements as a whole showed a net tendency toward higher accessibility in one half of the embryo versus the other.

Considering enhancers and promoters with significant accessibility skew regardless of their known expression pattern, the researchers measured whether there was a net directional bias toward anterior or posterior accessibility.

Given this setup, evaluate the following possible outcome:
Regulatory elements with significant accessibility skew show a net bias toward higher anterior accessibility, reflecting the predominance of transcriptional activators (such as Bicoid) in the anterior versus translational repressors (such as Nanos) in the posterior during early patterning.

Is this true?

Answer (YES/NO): NO